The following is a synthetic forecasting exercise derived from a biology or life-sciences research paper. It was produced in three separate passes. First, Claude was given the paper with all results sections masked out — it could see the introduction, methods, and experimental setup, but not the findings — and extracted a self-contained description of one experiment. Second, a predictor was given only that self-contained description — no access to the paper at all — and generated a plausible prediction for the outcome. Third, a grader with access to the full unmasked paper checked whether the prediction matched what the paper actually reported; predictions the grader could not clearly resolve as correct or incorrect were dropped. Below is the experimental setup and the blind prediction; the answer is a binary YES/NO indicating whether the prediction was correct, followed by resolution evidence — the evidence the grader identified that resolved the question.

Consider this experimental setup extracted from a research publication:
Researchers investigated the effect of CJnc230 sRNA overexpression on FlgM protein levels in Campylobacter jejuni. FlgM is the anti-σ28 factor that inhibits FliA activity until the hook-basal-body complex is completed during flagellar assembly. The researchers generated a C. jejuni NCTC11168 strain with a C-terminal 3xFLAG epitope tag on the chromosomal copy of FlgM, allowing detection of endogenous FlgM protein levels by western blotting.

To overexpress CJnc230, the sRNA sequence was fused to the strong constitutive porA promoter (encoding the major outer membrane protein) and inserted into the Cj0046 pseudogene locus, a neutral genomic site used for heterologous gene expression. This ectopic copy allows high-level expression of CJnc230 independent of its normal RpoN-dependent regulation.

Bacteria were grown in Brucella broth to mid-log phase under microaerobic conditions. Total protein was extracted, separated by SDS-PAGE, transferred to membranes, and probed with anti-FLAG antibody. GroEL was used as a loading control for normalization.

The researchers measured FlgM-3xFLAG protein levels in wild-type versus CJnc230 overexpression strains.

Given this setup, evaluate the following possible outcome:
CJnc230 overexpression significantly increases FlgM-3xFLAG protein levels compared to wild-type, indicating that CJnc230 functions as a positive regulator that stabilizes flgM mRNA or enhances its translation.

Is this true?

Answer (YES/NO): NO